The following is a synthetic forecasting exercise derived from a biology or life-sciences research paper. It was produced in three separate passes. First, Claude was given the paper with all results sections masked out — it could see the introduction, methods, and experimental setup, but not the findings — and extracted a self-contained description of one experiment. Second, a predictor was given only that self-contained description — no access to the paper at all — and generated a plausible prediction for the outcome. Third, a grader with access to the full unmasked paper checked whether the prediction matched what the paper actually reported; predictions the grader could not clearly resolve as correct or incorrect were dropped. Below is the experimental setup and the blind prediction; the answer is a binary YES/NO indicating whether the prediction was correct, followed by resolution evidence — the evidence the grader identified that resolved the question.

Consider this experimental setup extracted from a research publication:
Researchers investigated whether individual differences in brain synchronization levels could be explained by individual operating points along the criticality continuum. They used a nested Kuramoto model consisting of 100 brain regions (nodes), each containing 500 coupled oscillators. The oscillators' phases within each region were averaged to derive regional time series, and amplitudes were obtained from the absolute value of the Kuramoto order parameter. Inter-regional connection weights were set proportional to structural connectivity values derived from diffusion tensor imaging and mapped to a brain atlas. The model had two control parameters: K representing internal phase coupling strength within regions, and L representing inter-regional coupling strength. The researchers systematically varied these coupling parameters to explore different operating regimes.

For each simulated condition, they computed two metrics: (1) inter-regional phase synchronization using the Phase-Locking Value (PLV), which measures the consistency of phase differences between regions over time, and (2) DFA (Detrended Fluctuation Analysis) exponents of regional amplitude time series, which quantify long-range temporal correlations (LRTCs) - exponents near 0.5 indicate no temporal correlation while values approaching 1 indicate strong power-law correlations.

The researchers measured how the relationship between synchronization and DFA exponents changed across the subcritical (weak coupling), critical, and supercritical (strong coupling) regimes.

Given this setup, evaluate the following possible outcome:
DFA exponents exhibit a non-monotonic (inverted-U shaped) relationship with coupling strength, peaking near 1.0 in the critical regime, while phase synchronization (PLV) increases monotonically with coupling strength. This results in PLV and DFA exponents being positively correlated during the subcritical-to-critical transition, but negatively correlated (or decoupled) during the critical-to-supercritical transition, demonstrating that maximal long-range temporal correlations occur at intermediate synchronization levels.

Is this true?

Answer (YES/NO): YES